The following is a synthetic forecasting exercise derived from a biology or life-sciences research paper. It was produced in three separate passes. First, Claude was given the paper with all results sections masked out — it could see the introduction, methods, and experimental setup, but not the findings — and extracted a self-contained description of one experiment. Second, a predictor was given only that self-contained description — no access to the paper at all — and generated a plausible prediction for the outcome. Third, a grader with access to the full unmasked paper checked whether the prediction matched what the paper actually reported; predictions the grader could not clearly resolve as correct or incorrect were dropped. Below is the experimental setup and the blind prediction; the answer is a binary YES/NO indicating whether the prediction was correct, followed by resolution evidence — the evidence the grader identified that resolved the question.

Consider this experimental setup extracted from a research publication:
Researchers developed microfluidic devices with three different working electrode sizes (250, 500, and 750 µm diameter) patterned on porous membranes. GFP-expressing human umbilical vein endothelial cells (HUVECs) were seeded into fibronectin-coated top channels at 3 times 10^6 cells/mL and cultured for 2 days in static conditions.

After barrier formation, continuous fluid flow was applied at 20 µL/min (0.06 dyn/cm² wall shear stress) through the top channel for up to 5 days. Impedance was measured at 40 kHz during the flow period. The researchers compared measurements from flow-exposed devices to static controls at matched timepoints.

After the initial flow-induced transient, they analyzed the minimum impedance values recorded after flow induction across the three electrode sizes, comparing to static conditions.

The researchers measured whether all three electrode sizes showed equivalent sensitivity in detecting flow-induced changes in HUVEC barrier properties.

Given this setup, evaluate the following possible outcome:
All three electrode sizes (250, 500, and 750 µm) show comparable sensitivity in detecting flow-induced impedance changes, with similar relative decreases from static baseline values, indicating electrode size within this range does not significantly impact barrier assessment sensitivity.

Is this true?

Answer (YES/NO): NO